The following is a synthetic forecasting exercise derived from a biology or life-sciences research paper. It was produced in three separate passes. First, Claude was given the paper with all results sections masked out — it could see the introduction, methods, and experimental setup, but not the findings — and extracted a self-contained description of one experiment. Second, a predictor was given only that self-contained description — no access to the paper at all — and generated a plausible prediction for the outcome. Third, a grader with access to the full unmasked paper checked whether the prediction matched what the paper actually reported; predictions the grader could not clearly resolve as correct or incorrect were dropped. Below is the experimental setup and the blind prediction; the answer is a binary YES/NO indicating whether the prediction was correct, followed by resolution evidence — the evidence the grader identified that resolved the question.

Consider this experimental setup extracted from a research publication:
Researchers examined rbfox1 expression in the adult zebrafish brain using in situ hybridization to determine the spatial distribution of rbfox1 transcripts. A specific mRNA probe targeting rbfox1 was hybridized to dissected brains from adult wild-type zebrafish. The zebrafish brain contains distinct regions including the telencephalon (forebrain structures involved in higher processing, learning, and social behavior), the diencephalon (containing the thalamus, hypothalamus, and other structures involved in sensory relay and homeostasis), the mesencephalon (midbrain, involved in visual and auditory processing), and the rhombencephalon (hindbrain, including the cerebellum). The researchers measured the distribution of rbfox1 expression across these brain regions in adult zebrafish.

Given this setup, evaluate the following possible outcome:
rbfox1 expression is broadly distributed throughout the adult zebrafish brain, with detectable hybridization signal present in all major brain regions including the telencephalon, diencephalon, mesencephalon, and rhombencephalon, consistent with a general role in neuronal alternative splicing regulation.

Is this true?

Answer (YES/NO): NO